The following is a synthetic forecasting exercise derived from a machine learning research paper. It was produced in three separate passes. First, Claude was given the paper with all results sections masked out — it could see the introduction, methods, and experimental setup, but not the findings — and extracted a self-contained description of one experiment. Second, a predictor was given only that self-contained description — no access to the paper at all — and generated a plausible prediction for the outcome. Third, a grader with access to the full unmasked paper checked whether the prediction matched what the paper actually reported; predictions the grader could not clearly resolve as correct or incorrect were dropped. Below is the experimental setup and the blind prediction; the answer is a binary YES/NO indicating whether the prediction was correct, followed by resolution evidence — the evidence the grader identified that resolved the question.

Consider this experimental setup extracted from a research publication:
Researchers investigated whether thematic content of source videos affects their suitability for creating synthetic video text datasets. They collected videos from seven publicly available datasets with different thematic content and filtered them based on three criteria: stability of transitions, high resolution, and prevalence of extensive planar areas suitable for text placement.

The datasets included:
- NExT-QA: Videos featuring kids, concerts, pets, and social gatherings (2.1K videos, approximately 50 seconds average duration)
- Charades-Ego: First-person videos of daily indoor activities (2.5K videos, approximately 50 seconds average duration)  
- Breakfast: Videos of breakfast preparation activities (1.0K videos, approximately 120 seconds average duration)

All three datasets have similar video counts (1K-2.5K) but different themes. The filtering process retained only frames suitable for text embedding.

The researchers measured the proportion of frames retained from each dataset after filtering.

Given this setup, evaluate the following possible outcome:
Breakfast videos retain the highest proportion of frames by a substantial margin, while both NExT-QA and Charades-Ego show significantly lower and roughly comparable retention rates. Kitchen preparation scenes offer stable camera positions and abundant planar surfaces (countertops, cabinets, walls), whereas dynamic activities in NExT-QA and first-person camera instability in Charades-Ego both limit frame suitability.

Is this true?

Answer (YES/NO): NO